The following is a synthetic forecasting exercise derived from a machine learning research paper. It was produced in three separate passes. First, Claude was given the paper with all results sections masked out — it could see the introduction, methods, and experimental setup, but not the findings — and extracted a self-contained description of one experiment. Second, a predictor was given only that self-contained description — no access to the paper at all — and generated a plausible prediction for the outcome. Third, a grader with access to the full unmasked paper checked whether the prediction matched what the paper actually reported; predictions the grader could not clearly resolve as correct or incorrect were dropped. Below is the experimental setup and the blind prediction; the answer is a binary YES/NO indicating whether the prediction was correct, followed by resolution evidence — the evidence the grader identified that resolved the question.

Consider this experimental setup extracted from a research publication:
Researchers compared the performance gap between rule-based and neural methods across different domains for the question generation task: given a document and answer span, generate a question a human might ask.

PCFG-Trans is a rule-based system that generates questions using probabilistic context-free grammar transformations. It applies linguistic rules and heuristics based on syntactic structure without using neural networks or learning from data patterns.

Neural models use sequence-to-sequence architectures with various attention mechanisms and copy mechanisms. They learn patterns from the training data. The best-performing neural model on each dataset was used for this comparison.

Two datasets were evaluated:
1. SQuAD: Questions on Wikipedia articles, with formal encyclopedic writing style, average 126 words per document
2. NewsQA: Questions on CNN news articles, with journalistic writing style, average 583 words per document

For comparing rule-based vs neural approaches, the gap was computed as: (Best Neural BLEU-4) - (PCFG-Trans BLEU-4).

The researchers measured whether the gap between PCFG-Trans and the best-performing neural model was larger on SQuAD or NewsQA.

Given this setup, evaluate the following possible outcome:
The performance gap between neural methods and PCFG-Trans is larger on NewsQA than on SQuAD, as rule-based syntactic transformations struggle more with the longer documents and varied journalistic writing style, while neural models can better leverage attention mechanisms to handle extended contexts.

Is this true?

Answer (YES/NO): YES